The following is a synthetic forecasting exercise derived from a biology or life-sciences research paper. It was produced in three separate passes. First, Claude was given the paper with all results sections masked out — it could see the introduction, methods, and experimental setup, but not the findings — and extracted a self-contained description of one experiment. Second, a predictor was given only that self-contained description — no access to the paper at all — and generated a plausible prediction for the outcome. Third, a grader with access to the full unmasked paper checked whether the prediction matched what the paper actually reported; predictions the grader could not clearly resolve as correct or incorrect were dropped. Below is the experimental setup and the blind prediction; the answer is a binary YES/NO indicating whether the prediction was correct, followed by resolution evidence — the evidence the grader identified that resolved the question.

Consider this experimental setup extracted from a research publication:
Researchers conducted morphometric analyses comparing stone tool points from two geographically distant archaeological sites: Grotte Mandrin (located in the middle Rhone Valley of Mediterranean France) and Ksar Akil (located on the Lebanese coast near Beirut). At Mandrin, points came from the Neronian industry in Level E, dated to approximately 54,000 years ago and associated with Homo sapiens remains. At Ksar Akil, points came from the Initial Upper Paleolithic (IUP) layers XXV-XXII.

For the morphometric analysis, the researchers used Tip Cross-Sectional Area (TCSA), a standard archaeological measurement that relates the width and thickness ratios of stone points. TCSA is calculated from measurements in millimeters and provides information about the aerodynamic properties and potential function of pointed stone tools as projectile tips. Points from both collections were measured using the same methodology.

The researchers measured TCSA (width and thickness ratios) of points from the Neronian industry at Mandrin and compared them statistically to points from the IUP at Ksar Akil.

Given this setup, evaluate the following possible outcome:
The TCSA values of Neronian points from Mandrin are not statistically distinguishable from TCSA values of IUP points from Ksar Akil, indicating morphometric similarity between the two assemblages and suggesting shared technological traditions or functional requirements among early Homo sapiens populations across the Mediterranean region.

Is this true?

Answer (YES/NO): YES